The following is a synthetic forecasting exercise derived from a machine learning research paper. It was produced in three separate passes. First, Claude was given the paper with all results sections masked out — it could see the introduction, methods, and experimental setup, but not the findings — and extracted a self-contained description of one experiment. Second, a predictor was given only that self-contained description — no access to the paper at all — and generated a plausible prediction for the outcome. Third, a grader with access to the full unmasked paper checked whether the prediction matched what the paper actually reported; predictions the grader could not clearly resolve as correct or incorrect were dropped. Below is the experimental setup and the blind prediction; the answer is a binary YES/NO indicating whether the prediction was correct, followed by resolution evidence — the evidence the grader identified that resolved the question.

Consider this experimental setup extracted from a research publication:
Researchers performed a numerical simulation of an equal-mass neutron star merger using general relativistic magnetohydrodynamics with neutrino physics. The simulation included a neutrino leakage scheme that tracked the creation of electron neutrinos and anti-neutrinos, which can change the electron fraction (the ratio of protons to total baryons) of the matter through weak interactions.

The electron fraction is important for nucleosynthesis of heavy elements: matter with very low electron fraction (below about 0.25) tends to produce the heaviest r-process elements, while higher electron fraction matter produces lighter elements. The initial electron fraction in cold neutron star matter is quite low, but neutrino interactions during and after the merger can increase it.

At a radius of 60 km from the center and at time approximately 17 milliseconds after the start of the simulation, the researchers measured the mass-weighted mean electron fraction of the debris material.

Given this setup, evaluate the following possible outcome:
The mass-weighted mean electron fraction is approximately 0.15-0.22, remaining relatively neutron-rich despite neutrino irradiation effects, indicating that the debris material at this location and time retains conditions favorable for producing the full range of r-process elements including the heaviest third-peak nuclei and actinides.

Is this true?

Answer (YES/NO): NO